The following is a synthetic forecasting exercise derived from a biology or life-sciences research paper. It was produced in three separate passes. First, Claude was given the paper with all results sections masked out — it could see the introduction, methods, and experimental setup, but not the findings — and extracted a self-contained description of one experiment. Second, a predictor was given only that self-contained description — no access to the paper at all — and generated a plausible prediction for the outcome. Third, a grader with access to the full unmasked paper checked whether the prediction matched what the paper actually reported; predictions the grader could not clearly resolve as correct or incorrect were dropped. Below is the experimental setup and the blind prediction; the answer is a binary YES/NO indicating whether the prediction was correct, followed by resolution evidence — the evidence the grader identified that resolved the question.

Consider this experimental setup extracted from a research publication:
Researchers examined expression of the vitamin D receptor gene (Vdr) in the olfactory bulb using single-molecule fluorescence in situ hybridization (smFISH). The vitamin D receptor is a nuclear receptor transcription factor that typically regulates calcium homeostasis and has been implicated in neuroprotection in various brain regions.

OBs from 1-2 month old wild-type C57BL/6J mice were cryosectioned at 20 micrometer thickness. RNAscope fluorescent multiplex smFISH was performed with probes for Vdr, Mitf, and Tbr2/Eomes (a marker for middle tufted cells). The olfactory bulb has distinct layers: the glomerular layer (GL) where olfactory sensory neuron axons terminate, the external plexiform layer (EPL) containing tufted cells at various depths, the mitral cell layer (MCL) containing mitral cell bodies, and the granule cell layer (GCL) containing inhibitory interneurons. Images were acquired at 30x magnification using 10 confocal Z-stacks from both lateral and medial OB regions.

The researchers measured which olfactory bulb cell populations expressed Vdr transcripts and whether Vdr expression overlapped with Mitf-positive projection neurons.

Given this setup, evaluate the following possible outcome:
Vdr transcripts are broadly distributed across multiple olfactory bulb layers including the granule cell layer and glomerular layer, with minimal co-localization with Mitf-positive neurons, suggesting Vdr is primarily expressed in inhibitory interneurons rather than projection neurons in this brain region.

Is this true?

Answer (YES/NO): NO